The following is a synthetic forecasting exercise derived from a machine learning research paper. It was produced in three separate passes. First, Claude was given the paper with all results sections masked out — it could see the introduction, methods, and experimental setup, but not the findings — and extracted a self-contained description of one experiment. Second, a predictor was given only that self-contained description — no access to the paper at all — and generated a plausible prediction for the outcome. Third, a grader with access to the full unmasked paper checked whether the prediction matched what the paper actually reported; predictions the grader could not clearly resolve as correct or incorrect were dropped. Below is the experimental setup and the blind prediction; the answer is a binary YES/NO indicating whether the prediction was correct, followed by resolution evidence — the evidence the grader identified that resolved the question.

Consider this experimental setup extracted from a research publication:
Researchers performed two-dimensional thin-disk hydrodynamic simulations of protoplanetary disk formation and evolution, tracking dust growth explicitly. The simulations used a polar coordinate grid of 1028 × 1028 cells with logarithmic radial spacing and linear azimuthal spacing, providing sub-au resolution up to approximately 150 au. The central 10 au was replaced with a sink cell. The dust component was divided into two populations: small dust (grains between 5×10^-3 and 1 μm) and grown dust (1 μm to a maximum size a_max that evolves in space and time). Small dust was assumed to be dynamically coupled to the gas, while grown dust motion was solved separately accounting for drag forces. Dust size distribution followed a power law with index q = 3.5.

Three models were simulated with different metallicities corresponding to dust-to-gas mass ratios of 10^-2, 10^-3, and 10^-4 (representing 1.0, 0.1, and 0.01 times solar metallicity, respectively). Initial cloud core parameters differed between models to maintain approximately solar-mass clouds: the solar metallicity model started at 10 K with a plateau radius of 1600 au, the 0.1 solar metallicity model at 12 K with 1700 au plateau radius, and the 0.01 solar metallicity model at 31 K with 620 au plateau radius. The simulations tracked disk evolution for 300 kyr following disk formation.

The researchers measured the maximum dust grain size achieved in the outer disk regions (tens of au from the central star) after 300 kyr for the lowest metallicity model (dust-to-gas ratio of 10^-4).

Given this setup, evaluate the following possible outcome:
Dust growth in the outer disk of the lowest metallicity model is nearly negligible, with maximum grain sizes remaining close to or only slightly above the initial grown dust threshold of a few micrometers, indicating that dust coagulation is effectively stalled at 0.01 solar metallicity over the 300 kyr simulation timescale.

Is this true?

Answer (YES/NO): YES